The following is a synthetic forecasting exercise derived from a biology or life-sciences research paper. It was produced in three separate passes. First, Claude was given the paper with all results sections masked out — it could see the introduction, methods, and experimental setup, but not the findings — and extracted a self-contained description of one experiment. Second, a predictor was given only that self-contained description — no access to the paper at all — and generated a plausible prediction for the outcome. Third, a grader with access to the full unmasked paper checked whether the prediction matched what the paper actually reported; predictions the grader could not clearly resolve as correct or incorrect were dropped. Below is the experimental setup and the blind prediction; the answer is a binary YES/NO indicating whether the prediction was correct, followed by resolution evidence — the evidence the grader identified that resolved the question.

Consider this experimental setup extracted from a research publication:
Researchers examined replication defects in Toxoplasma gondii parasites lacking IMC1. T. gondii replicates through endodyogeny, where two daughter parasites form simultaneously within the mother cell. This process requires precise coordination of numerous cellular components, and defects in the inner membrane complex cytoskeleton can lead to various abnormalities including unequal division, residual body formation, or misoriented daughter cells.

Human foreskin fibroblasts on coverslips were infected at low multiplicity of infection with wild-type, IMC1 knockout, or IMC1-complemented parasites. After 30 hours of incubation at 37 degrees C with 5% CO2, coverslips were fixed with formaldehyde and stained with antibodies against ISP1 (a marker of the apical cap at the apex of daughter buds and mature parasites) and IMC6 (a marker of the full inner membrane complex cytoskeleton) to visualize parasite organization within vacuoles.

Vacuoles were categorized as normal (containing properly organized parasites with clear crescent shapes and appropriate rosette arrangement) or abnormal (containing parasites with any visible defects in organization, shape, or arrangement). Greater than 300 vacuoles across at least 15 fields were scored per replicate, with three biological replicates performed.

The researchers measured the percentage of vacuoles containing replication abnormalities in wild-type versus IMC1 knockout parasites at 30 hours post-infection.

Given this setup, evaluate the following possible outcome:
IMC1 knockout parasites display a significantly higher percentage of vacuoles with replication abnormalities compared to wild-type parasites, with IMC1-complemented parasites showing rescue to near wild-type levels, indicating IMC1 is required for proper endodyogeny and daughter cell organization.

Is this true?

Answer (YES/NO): YES